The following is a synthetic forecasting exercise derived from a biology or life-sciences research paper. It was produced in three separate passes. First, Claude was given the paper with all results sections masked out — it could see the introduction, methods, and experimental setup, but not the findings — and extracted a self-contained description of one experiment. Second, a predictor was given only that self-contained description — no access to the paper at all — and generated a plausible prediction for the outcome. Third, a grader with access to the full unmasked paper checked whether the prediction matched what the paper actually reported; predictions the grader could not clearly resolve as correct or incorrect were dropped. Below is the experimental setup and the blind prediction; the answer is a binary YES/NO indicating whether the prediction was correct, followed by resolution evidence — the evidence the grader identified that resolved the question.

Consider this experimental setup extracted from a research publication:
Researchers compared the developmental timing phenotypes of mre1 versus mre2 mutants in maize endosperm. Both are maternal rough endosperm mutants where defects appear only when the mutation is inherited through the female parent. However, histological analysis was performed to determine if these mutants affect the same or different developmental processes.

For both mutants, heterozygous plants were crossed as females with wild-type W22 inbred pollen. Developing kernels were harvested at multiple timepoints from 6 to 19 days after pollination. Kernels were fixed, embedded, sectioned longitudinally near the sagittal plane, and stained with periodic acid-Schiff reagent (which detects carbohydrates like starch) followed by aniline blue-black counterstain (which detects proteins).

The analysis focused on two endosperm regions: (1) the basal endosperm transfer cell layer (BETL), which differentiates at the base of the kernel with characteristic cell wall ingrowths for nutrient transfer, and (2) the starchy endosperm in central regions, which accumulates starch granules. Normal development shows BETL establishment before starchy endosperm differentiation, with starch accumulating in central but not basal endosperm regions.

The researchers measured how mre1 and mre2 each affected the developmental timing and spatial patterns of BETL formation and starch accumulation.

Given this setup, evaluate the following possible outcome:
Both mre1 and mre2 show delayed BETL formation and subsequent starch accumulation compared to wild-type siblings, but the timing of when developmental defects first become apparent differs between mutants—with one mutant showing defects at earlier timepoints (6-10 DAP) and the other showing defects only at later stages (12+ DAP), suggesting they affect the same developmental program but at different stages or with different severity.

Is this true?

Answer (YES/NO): NO